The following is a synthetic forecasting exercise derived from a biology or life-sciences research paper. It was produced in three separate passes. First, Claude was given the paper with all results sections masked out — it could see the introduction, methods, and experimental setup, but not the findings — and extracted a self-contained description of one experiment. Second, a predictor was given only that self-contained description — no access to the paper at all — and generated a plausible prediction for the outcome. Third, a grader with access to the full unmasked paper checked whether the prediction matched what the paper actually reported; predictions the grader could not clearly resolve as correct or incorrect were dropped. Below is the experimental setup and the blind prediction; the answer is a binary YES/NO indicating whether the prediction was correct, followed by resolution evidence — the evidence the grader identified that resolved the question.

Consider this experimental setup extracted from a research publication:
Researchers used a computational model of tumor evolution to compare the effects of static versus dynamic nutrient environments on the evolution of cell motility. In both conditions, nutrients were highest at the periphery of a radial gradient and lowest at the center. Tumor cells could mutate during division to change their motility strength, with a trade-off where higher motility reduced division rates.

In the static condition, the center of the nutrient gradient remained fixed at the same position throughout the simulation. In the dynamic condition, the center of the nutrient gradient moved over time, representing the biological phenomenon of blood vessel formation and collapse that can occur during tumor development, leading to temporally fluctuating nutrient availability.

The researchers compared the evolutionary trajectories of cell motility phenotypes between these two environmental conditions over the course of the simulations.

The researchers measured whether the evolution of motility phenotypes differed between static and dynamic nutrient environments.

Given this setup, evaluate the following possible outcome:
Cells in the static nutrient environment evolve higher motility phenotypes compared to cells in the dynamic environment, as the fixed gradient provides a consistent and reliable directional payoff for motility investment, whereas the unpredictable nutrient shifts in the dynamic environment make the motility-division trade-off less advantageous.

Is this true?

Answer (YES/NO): NO